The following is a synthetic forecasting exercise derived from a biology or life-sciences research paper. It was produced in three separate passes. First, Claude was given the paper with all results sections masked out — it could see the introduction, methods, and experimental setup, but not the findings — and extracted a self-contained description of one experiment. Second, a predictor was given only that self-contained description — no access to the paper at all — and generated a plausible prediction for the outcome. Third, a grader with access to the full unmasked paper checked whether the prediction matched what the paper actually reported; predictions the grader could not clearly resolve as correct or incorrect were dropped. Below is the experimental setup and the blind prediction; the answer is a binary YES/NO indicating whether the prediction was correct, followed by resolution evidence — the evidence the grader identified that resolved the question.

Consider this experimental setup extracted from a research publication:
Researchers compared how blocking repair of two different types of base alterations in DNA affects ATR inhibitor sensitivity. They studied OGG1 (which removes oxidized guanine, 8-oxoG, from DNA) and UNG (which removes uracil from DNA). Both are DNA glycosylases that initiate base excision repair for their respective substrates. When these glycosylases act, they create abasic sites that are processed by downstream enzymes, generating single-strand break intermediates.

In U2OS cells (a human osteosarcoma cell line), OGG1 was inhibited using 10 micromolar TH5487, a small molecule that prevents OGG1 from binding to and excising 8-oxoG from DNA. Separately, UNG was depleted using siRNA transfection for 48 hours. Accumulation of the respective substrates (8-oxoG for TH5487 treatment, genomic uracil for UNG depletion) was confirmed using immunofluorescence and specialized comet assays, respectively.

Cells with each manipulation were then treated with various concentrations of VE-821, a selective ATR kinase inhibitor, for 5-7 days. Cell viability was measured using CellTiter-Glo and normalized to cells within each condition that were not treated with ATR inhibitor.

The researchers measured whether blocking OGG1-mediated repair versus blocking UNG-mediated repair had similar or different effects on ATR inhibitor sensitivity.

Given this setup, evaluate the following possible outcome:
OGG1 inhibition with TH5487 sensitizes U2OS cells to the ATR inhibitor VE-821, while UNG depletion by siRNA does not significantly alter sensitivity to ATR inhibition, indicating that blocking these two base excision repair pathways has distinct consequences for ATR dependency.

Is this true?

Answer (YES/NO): NO